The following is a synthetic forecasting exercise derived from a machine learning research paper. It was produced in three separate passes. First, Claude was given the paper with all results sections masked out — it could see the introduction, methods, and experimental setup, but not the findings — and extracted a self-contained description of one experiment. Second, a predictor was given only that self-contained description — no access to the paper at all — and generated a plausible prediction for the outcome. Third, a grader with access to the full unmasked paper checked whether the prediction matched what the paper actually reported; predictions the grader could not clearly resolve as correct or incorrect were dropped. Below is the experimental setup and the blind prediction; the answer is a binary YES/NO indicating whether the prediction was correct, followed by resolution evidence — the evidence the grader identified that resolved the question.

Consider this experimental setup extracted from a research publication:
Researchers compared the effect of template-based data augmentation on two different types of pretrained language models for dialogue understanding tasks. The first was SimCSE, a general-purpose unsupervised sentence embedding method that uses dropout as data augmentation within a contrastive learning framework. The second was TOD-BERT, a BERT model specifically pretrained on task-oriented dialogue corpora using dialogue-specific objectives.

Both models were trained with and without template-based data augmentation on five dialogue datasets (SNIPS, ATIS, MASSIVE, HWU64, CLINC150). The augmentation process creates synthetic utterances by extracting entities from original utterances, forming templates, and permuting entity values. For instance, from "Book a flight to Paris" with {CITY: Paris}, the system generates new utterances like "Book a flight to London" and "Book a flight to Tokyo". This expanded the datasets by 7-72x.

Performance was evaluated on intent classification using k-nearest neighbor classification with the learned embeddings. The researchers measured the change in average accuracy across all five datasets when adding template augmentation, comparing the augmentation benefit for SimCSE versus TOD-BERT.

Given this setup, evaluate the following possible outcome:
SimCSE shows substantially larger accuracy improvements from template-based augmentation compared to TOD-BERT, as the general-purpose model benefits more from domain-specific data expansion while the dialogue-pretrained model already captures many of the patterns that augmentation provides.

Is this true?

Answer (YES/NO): NO